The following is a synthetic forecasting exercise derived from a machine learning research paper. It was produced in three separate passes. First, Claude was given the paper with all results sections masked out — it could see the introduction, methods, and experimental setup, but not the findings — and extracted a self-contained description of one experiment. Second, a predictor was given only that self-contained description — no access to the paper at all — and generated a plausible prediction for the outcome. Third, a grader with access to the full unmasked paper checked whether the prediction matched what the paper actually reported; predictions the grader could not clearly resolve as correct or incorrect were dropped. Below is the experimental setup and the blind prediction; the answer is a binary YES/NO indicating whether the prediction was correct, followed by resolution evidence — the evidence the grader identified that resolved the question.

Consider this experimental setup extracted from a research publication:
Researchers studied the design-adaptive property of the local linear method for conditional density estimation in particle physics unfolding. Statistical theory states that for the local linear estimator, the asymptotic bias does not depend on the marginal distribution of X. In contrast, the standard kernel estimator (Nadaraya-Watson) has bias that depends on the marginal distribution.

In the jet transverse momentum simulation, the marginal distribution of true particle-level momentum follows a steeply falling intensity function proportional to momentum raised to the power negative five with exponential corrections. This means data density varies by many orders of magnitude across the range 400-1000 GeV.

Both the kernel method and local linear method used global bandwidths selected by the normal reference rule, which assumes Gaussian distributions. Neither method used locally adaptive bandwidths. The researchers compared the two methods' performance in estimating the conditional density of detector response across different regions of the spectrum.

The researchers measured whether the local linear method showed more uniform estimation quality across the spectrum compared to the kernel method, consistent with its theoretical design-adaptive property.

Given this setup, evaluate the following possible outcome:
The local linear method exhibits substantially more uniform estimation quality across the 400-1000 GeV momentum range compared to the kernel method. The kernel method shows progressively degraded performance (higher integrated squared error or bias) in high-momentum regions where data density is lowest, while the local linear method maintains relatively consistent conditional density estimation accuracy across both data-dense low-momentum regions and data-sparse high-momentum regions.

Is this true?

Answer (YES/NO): NO